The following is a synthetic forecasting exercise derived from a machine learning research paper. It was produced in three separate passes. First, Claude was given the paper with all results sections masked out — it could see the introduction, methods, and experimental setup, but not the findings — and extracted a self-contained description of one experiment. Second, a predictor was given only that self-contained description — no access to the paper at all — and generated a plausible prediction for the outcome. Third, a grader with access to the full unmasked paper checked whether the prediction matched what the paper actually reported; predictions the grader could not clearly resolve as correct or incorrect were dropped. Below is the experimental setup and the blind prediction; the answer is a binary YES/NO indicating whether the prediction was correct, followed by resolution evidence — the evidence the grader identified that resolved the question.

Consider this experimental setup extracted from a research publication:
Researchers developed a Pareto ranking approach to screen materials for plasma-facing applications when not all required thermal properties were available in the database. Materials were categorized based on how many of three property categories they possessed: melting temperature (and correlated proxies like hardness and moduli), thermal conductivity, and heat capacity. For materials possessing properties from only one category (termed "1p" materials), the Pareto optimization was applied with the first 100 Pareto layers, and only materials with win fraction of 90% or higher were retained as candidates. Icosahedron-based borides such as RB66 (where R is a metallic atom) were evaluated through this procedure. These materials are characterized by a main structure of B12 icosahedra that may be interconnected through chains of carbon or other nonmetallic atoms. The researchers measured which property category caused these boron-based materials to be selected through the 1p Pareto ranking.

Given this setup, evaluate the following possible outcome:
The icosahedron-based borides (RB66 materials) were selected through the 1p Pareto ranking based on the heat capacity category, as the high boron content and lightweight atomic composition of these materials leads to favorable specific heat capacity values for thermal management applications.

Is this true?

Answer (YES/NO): NO